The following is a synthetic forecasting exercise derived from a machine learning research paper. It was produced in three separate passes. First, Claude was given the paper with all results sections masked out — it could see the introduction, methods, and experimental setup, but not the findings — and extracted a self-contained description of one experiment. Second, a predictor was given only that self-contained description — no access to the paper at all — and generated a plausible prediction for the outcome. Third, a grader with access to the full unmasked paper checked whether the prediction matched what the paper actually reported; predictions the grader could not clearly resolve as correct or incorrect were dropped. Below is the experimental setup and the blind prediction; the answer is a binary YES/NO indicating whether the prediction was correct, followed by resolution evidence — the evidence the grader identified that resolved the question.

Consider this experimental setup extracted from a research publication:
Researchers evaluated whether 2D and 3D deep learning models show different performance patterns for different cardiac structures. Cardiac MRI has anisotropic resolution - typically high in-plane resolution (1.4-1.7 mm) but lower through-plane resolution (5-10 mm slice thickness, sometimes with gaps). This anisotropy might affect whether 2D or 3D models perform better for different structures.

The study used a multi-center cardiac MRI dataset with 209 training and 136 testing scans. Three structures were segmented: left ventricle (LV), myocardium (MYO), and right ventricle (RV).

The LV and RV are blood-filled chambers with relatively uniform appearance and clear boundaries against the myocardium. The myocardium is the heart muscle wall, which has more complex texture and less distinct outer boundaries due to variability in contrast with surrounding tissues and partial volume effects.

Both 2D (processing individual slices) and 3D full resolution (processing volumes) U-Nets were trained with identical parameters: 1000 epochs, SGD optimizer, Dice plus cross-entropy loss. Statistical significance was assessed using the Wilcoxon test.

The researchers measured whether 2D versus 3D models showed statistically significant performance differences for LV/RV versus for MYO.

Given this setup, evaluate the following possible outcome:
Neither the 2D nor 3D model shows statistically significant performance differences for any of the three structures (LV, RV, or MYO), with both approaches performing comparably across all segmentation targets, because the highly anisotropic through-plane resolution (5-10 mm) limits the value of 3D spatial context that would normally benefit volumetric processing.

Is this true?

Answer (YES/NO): NO